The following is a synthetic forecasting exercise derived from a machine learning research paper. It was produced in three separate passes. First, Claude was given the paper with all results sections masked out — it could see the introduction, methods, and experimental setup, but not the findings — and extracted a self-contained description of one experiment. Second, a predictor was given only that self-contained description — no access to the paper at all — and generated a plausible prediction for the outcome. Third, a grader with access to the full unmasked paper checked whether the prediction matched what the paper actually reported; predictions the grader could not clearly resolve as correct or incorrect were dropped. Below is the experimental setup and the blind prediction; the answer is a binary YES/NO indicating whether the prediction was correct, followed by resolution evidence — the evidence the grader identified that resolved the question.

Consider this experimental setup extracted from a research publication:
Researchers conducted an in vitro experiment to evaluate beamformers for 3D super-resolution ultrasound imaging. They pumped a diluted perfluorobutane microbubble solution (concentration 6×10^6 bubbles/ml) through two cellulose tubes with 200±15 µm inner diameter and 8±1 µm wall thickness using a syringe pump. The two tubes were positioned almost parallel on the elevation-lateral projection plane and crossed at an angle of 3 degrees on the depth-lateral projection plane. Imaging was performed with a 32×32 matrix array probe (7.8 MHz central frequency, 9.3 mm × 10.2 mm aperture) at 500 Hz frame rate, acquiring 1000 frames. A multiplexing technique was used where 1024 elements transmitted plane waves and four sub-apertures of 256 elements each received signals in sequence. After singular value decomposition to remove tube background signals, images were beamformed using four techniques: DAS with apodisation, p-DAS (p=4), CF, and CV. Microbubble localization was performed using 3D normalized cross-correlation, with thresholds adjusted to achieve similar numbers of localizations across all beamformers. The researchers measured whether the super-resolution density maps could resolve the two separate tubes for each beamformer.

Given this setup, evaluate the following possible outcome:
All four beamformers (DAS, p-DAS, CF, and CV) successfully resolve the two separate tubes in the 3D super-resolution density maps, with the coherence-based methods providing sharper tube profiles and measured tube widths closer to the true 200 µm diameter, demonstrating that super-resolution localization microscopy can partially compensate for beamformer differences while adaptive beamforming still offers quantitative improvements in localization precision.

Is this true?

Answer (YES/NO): NO